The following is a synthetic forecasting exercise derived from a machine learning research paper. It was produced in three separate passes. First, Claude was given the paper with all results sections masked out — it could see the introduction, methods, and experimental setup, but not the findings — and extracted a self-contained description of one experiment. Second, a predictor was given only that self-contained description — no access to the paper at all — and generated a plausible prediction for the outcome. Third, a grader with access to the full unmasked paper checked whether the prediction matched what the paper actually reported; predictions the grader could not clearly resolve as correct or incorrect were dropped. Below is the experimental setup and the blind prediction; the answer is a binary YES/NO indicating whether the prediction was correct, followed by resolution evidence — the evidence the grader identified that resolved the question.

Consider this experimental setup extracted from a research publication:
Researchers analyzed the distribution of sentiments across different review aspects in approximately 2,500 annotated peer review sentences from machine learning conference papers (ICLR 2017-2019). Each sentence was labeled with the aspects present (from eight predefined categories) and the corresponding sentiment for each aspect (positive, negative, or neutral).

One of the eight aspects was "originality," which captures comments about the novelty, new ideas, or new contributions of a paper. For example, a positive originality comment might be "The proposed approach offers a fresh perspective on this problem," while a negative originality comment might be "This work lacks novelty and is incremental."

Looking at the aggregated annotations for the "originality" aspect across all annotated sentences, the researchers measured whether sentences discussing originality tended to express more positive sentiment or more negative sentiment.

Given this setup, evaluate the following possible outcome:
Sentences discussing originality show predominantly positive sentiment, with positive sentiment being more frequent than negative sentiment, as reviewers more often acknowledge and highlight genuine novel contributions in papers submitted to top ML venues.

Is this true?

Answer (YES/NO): YES